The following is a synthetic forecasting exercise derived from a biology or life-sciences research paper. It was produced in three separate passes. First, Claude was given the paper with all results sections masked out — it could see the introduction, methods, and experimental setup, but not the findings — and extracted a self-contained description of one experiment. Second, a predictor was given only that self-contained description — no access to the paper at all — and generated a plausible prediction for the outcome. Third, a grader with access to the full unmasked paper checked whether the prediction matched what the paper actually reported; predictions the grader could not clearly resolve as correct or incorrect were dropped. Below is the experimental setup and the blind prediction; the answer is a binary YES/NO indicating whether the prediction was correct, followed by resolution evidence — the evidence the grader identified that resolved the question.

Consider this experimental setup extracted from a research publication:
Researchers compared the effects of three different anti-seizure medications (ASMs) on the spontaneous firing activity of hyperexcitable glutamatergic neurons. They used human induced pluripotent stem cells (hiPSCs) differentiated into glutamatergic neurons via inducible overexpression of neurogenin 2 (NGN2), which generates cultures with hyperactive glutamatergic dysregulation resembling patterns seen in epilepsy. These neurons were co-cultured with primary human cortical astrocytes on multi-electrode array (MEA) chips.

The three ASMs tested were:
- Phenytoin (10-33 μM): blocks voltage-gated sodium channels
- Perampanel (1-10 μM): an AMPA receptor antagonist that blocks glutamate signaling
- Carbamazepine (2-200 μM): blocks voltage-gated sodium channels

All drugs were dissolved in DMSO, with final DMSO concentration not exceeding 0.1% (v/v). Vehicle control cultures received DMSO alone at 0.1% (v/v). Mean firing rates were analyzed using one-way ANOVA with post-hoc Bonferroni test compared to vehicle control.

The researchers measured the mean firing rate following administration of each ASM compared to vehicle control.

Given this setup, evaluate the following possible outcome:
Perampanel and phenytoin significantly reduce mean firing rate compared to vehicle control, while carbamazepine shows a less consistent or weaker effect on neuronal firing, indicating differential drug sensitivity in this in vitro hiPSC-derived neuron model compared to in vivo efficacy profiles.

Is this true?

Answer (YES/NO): NO